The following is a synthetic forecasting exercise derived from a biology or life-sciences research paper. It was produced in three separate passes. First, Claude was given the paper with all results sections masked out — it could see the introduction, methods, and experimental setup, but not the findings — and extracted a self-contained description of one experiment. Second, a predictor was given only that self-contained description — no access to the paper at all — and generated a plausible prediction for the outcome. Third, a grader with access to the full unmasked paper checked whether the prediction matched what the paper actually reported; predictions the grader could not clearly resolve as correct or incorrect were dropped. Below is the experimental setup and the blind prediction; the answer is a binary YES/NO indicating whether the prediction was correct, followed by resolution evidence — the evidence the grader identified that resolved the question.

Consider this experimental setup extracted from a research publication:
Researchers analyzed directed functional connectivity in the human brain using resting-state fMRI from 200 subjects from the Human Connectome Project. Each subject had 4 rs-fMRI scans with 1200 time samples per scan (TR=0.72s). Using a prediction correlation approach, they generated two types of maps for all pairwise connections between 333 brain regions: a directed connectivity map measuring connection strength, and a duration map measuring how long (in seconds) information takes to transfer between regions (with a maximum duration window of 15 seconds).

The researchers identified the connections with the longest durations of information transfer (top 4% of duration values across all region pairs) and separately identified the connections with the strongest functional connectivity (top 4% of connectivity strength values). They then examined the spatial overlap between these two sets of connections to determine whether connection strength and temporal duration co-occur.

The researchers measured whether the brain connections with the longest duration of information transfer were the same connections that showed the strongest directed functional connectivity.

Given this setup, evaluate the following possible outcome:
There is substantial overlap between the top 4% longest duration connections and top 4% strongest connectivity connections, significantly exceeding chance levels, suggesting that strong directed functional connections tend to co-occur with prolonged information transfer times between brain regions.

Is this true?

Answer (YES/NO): YES